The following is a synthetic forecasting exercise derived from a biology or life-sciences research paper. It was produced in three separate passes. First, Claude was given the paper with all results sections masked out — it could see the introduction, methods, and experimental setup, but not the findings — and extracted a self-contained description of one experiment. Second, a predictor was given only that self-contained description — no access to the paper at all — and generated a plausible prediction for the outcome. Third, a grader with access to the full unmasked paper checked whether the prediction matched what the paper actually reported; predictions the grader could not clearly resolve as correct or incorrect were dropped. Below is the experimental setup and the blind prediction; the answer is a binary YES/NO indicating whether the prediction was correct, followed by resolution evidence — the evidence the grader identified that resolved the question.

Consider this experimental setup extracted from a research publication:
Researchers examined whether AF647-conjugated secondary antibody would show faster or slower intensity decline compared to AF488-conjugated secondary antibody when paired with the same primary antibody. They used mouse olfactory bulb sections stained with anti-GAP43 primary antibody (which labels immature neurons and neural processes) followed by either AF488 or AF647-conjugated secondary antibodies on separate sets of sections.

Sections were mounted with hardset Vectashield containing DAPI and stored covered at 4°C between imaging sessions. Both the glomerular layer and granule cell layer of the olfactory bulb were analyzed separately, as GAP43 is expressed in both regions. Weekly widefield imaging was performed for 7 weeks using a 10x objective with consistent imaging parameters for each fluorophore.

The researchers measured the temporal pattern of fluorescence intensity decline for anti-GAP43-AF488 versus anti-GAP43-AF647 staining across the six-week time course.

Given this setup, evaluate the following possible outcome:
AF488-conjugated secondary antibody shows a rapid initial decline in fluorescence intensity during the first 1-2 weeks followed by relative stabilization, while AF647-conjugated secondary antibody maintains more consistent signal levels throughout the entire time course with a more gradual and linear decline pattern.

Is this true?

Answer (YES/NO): NO